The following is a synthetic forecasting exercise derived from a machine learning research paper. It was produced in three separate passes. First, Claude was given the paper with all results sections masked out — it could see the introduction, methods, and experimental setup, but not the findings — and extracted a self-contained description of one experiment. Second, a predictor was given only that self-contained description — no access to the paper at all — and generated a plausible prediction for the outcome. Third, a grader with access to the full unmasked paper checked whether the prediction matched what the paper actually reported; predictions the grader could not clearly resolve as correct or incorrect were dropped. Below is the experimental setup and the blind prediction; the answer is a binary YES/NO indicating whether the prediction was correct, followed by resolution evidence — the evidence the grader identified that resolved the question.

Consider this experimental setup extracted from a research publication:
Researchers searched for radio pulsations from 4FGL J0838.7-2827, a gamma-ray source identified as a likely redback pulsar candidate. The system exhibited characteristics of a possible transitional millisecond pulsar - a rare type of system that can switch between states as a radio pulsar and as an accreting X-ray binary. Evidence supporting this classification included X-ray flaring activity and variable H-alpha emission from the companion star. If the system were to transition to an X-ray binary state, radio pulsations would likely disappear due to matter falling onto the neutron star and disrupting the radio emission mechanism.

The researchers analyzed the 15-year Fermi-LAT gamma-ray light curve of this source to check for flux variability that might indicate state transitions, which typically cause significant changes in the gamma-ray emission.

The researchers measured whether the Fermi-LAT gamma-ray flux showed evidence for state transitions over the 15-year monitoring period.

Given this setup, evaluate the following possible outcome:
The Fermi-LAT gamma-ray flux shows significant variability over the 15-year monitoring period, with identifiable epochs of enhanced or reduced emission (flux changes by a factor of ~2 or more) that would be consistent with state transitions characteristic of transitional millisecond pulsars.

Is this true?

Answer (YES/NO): NO